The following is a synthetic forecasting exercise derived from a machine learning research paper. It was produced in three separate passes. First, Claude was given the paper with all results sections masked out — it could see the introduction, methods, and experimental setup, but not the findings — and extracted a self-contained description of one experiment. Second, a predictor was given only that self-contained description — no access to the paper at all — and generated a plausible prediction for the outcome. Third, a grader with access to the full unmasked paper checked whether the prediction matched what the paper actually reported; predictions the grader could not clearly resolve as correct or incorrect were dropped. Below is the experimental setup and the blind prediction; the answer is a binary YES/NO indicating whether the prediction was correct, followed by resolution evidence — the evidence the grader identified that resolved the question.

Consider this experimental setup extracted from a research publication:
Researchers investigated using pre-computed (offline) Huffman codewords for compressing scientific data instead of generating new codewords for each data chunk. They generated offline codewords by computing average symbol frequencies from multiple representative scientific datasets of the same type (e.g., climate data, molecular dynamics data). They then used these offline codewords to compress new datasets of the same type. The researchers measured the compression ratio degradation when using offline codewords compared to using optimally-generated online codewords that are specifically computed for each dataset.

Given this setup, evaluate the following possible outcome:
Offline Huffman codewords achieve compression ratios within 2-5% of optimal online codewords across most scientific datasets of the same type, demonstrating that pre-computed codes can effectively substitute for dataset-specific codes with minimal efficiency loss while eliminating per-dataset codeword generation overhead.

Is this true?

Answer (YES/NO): NO